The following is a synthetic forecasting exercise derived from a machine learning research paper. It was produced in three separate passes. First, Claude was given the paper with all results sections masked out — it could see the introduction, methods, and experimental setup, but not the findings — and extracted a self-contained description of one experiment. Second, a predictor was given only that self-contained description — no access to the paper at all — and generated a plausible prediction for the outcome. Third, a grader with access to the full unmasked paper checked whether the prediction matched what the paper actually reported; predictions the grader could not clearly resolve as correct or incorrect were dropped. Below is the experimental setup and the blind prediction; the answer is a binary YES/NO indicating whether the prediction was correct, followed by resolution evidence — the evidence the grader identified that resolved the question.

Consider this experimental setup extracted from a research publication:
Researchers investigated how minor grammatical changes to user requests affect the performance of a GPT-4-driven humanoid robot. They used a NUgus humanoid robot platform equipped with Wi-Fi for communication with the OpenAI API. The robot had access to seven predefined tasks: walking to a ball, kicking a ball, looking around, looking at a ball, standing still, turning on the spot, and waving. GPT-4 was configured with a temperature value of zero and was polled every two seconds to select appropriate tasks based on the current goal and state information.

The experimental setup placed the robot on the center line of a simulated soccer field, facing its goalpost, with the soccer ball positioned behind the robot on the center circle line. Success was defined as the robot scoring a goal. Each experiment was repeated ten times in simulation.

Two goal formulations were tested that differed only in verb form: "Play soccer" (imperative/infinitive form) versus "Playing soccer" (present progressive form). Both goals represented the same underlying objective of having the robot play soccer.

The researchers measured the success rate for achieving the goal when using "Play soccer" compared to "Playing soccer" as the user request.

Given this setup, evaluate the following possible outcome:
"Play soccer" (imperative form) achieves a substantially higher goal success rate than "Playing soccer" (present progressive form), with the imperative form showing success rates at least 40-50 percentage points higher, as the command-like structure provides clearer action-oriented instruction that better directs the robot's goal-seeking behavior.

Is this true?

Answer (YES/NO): NO